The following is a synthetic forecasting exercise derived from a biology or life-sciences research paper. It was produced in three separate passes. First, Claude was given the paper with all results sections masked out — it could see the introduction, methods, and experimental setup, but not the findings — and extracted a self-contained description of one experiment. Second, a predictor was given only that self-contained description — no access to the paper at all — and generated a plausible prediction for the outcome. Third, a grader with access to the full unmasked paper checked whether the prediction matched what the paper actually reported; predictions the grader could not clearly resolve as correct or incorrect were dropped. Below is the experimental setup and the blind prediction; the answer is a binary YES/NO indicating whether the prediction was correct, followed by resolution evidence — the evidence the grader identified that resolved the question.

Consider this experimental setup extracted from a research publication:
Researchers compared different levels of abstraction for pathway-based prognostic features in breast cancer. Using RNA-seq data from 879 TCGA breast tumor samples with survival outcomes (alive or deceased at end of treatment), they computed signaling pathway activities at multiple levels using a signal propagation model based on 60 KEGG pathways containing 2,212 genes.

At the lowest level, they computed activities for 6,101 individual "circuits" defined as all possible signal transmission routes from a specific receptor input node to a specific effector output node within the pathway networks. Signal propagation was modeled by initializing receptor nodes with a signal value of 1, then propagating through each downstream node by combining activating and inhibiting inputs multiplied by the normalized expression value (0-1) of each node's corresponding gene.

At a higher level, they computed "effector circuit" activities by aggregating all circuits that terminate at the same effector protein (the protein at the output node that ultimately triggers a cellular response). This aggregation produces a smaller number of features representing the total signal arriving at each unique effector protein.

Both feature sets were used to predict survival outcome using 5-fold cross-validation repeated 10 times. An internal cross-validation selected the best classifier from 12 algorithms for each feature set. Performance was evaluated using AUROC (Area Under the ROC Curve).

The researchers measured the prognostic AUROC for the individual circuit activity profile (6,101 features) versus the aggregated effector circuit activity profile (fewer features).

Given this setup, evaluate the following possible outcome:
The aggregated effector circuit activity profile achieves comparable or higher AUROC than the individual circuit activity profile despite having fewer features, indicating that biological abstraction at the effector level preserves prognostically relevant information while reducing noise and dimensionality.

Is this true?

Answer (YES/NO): NO